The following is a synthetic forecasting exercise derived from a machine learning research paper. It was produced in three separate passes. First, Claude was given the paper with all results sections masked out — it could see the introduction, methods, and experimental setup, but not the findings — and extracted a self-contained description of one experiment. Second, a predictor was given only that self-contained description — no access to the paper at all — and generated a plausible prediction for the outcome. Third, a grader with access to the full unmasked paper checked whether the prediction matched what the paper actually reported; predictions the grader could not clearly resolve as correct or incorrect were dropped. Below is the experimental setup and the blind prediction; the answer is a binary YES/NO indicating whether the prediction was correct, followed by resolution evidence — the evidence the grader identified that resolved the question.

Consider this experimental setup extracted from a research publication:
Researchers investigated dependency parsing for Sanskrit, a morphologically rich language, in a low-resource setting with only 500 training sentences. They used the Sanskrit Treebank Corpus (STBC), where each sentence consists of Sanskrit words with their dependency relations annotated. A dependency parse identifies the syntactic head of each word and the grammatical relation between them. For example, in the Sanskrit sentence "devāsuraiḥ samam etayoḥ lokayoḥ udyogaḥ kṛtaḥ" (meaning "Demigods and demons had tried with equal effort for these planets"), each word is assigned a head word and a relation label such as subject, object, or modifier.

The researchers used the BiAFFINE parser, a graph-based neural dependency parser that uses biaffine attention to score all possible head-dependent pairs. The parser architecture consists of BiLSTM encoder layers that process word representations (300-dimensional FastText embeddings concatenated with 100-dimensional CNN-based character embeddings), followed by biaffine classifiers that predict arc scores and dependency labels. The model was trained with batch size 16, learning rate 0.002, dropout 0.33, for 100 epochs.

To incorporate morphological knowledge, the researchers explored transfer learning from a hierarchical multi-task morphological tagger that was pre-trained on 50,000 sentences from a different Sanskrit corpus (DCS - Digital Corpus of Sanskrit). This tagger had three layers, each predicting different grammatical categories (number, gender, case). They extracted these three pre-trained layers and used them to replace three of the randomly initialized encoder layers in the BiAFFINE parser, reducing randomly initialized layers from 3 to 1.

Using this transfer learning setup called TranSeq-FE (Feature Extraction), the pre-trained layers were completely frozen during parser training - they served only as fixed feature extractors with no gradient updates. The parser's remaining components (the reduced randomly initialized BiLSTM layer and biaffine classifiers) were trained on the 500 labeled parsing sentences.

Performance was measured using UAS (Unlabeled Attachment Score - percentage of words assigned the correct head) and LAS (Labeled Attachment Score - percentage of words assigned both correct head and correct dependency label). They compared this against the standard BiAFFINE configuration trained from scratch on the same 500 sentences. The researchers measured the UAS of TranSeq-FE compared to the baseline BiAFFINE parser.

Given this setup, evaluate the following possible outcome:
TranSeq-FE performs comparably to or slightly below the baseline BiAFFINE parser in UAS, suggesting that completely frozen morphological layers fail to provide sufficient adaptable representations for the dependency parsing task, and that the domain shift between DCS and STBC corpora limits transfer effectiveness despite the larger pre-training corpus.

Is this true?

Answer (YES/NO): NO